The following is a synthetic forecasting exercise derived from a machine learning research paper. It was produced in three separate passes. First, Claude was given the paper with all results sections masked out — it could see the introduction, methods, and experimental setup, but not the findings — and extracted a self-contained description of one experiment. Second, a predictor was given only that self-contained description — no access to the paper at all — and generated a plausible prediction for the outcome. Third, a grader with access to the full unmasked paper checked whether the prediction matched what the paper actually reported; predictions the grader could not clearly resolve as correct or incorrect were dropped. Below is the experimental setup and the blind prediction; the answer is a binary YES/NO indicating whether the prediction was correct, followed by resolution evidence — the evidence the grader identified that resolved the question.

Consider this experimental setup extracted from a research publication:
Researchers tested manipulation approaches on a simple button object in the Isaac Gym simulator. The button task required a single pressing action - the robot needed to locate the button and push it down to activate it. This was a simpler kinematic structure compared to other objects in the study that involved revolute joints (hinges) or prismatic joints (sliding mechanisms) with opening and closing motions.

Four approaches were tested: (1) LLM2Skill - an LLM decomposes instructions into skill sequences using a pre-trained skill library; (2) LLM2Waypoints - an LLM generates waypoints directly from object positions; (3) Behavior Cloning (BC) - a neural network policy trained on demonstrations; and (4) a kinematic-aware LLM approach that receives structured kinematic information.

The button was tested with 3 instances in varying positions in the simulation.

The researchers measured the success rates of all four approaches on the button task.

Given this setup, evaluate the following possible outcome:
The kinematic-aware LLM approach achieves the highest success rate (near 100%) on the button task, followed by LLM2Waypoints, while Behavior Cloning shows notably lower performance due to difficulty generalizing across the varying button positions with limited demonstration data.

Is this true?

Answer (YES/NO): NO